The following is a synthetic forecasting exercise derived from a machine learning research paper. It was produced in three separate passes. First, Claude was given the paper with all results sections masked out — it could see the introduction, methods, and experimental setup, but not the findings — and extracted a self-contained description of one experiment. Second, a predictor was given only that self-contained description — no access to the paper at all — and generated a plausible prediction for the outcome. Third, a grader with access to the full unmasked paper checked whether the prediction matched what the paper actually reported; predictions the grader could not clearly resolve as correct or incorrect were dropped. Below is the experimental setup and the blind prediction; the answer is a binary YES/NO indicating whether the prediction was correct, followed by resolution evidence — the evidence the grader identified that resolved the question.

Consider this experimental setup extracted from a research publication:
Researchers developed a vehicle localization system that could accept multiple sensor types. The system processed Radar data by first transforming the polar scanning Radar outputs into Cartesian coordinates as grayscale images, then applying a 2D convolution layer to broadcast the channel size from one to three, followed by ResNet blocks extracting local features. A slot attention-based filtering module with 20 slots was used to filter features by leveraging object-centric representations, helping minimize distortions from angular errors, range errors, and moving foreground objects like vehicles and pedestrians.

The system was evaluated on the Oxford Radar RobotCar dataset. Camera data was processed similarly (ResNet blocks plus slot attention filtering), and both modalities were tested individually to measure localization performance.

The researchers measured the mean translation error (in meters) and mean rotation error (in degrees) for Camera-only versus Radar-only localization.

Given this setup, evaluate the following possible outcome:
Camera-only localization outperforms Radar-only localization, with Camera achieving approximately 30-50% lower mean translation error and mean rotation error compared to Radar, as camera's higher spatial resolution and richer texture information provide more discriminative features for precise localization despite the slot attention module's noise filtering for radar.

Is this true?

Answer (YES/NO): NO